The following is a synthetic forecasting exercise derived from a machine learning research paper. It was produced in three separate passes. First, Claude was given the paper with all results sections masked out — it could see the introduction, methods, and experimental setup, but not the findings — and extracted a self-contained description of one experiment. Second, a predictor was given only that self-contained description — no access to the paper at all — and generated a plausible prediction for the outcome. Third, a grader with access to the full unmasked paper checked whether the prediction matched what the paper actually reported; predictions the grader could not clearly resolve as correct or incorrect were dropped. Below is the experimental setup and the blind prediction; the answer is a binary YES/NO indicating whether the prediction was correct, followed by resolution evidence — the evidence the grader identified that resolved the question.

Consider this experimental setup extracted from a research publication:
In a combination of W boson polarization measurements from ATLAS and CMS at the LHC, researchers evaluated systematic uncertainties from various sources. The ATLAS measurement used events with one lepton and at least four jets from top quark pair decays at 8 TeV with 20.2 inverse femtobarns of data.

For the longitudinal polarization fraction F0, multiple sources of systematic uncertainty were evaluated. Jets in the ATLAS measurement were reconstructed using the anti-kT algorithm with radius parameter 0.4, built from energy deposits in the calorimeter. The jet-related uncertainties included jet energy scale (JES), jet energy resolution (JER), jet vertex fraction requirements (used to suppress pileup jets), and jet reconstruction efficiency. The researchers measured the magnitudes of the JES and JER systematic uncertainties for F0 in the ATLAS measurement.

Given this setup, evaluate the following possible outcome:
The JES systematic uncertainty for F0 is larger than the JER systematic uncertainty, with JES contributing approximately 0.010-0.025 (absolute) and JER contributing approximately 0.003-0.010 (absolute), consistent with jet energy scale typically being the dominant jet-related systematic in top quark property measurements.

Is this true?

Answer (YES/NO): NO